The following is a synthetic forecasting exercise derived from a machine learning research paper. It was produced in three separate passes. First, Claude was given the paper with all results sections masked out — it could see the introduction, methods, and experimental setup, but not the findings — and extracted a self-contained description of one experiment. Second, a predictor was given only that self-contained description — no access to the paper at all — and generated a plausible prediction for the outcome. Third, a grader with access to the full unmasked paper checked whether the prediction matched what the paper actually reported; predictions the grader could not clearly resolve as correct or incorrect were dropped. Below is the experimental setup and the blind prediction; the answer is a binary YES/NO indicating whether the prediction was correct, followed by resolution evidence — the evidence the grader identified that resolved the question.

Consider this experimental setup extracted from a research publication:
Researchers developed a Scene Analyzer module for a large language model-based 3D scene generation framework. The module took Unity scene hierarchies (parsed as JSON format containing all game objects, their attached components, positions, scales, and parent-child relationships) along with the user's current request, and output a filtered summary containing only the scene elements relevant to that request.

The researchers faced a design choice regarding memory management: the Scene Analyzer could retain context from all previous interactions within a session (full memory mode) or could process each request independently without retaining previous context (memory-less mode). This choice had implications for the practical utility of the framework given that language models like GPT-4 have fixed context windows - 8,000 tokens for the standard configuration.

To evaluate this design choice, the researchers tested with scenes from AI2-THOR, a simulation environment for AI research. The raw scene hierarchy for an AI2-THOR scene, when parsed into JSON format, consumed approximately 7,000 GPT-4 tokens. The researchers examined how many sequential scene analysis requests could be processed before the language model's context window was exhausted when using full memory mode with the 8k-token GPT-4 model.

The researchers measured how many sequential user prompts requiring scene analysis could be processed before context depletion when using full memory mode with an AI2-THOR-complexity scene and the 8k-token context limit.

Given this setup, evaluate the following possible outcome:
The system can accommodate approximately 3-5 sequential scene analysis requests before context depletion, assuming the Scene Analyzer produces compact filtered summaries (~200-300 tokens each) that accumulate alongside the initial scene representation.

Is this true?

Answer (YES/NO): NO